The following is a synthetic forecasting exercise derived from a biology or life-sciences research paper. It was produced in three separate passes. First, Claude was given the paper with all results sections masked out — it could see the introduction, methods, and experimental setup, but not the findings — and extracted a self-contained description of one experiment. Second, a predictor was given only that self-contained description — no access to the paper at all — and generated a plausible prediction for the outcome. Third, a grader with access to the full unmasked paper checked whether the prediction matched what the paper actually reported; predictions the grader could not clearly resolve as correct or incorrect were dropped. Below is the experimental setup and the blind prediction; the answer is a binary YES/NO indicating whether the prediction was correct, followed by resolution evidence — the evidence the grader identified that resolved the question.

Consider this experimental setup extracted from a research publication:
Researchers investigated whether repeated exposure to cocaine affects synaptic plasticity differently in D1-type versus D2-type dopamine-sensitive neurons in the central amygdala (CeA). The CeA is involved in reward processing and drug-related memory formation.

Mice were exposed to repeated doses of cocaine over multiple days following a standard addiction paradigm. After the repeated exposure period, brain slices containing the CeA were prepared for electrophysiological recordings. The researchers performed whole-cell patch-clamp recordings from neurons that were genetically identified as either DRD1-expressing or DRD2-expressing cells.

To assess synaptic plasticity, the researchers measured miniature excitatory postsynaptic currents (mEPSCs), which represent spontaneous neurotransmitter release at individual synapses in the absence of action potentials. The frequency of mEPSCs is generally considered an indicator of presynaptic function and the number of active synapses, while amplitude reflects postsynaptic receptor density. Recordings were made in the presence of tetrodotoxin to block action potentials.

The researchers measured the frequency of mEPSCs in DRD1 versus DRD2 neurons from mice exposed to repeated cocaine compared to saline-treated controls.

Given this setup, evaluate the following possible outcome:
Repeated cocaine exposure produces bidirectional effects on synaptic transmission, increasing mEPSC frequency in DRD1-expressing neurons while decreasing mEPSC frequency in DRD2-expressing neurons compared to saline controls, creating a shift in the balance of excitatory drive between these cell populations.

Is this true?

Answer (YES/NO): YES